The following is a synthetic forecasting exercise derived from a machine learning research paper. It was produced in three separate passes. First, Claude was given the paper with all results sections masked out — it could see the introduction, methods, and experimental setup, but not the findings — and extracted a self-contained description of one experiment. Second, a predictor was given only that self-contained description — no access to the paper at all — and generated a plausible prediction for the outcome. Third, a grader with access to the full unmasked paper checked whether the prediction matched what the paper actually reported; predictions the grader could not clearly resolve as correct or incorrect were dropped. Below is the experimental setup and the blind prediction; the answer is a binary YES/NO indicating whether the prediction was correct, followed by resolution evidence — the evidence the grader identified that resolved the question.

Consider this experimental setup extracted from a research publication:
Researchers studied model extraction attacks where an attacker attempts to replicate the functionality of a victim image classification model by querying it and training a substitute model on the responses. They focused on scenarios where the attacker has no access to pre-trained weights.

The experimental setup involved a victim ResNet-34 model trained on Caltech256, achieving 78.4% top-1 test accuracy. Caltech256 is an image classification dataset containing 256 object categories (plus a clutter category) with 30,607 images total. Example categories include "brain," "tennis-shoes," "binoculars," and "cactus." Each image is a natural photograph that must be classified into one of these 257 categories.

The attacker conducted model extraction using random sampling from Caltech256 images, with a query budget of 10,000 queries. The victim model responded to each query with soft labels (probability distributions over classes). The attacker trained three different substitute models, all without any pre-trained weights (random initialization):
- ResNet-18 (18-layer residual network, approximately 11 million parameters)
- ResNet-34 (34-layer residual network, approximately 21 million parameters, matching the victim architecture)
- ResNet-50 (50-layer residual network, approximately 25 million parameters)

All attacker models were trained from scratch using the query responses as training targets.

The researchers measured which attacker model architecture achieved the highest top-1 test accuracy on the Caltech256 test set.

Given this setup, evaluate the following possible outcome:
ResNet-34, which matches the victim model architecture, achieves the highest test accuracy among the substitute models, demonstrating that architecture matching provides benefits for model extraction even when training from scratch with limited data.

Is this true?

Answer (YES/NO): NO